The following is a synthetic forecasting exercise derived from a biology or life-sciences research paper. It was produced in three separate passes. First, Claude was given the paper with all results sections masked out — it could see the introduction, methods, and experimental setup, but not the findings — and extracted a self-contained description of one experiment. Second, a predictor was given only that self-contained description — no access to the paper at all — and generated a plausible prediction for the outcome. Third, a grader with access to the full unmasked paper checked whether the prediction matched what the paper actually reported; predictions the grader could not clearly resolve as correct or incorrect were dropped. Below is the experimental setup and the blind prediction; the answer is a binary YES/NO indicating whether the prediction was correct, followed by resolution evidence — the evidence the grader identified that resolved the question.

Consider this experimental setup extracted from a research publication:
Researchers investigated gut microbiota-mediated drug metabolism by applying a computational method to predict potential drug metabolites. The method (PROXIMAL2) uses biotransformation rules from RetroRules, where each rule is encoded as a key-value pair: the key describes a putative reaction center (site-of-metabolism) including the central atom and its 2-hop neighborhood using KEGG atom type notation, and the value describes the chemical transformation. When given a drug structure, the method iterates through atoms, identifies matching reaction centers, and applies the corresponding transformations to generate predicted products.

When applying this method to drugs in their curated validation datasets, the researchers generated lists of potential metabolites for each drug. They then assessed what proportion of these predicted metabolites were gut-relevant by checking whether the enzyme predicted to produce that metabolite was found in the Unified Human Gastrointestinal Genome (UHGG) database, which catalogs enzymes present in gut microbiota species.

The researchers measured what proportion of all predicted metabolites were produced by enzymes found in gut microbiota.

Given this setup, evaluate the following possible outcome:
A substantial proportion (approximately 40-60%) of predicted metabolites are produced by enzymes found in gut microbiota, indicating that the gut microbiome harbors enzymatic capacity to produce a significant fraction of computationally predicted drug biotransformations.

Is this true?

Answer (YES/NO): NO